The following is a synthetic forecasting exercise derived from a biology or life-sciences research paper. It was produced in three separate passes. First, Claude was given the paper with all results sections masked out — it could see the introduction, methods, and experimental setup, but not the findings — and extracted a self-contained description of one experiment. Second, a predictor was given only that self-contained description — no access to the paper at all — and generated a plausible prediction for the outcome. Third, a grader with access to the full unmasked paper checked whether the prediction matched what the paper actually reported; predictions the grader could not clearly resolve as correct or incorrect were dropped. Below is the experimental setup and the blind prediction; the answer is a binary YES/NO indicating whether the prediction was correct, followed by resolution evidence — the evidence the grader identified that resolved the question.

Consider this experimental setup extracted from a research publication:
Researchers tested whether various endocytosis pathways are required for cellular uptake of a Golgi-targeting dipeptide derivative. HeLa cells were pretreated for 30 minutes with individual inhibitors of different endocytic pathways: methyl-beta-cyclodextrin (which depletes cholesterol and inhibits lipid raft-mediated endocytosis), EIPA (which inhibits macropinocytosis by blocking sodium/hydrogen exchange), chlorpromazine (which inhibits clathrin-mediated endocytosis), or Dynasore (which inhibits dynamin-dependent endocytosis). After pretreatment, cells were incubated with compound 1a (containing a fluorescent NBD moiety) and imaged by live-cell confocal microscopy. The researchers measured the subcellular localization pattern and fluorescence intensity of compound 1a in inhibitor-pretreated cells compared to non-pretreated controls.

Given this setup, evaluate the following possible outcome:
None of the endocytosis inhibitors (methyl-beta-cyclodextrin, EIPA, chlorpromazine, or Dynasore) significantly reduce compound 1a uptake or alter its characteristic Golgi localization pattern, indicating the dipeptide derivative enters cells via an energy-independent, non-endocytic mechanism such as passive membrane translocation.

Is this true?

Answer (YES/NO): NO